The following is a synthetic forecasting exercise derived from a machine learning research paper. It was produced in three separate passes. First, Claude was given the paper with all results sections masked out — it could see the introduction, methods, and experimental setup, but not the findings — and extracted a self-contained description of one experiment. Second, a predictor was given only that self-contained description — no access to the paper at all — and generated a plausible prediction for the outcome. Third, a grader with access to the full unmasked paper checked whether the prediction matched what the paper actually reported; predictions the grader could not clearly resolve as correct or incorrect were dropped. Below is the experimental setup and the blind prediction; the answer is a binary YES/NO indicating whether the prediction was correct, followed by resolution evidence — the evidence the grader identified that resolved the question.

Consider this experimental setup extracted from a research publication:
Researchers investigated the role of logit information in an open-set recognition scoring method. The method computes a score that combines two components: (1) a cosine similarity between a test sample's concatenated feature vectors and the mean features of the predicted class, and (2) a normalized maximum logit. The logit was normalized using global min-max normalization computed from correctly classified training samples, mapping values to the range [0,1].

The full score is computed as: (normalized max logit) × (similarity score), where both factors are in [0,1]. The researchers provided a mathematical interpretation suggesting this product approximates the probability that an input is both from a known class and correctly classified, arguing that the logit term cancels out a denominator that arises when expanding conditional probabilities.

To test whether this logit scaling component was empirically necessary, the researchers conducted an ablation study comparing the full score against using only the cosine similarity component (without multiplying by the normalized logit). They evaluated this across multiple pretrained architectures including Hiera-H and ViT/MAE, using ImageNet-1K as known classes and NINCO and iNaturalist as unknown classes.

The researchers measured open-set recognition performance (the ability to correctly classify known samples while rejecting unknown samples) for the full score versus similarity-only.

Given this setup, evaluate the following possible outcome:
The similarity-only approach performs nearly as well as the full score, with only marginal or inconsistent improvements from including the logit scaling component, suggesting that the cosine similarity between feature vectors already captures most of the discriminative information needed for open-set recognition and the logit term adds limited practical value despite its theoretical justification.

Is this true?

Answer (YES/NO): NO